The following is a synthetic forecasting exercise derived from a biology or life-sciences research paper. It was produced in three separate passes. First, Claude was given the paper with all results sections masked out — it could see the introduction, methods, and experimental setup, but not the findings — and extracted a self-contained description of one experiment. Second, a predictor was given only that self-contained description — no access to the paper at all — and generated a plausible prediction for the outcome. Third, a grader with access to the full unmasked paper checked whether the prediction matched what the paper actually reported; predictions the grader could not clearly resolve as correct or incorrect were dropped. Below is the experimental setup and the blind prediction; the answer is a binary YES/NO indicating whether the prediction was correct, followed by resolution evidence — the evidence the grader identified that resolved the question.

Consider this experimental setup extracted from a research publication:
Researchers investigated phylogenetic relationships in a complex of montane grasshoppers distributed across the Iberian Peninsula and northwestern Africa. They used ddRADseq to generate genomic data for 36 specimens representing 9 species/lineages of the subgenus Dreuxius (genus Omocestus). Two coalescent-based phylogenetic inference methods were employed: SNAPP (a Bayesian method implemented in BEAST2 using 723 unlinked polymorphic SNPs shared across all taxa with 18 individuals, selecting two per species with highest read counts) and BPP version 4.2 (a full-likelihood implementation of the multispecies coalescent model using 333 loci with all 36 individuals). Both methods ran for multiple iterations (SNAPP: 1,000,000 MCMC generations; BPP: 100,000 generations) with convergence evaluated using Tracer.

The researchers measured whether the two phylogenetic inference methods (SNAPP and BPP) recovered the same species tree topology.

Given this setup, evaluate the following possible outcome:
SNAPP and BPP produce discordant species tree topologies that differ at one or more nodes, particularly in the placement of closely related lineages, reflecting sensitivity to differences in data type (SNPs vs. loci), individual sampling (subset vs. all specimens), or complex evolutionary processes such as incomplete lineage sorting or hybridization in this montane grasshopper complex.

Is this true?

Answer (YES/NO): NO